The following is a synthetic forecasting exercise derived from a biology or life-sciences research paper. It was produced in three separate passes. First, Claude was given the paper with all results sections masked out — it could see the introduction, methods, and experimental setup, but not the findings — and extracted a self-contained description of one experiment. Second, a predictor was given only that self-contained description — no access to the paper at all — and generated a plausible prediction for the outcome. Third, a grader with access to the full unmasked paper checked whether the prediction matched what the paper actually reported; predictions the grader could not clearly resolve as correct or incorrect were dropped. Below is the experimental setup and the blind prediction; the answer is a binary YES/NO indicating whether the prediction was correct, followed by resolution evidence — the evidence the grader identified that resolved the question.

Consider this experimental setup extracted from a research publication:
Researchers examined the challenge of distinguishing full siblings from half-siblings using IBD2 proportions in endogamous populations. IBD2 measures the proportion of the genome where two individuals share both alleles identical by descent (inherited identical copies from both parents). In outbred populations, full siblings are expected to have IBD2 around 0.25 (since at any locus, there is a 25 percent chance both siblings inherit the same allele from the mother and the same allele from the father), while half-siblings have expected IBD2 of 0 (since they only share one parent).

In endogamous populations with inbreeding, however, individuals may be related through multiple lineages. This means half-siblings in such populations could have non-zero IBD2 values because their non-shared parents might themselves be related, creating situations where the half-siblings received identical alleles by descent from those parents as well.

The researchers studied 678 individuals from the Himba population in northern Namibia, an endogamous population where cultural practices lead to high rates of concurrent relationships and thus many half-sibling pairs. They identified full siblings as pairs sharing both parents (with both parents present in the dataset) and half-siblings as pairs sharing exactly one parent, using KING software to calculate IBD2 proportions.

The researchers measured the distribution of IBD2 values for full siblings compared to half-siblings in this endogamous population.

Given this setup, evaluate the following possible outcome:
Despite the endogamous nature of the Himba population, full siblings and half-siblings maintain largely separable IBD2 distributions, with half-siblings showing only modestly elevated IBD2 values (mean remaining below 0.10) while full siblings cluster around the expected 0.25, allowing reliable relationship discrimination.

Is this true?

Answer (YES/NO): NO